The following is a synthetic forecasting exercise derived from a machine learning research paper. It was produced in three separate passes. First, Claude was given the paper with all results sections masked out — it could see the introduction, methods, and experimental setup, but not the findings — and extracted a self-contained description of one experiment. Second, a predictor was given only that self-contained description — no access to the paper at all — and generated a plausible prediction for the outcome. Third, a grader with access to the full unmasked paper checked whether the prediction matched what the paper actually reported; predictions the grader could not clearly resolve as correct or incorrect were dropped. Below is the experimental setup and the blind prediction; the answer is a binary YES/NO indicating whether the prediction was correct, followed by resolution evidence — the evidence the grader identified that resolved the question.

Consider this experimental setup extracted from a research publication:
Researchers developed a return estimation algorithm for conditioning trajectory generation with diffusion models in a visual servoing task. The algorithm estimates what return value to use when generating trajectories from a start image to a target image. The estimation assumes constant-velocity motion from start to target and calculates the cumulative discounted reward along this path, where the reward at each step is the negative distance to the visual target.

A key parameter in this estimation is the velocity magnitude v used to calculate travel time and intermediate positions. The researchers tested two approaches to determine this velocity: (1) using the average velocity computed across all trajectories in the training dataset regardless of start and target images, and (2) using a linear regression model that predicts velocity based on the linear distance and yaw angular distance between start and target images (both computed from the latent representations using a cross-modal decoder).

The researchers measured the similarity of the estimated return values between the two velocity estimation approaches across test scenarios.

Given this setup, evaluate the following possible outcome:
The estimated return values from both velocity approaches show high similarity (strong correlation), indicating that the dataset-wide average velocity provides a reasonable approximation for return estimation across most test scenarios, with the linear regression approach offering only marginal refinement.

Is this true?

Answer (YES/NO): YES